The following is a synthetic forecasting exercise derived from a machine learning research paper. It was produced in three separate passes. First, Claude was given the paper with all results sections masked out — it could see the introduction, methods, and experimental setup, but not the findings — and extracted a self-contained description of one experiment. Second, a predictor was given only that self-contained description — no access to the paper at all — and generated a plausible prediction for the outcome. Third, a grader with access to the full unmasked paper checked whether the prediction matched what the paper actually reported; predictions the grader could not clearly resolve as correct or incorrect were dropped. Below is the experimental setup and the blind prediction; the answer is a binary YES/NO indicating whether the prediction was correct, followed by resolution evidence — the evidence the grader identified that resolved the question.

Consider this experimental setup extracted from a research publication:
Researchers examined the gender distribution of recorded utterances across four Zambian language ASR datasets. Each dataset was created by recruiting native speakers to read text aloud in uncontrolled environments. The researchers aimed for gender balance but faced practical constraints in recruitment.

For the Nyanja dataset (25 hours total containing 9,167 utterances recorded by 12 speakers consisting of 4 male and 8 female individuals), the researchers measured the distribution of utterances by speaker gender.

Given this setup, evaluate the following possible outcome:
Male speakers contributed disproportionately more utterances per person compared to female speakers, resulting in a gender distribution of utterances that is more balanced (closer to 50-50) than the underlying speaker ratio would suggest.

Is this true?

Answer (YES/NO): NO